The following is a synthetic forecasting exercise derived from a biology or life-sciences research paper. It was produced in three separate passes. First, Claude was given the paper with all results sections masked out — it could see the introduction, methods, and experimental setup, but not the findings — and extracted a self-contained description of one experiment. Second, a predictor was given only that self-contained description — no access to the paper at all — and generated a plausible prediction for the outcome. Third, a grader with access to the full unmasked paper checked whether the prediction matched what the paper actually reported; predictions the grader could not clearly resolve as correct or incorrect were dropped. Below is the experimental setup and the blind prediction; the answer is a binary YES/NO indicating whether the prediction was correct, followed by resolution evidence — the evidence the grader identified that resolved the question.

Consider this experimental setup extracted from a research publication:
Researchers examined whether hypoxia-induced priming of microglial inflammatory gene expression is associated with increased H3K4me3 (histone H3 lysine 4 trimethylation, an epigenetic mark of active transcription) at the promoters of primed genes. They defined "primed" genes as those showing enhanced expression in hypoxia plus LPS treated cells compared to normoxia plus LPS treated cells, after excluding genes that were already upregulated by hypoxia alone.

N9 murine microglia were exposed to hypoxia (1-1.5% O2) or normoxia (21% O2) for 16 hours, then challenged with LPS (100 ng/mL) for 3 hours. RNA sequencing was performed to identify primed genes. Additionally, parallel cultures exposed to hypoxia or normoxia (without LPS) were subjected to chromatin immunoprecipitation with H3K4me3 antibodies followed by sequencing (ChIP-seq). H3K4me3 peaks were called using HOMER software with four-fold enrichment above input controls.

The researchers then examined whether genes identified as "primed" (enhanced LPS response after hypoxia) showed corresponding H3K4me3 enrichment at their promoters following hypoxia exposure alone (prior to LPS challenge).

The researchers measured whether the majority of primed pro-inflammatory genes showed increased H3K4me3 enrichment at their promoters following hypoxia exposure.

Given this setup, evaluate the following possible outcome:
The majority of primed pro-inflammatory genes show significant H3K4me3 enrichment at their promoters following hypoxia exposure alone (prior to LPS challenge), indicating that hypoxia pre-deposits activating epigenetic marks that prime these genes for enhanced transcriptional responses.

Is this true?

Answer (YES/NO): NO